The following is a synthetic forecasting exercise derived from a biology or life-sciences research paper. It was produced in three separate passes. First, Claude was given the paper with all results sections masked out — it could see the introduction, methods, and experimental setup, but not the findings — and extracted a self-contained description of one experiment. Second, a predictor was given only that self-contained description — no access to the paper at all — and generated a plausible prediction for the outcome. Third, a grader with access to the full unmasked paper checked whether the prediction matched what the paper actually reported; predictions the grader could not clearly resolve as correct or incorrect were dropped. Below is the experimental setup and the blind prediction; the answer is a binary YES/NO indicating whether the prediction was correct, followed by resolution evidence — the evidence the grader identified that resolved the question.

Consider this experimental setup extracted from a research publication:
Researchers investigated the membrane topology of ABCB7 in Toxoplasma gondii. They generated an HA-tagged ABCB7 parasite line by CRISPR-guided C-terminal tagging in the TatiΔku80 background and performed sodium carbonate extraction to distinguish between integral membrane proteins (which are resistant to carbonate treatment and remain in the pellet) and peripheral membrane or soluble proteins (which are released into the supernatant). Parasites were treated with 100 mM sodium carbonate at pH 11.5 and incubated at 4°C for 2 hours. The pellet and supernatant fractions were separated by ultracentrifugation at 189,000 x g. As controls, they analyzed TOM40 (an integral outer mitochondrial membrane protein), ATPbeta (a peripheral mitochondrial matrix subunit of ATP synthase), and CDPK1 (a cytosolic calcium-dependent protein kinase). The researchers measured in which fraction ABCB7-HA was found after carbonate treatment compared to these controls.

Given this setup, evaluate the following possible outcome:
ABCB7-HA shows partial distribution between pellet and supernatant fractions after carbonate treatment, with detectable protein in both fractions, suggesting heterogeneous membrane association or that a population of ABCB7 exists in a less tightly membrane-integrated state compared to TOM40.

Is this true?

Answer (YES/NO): NO